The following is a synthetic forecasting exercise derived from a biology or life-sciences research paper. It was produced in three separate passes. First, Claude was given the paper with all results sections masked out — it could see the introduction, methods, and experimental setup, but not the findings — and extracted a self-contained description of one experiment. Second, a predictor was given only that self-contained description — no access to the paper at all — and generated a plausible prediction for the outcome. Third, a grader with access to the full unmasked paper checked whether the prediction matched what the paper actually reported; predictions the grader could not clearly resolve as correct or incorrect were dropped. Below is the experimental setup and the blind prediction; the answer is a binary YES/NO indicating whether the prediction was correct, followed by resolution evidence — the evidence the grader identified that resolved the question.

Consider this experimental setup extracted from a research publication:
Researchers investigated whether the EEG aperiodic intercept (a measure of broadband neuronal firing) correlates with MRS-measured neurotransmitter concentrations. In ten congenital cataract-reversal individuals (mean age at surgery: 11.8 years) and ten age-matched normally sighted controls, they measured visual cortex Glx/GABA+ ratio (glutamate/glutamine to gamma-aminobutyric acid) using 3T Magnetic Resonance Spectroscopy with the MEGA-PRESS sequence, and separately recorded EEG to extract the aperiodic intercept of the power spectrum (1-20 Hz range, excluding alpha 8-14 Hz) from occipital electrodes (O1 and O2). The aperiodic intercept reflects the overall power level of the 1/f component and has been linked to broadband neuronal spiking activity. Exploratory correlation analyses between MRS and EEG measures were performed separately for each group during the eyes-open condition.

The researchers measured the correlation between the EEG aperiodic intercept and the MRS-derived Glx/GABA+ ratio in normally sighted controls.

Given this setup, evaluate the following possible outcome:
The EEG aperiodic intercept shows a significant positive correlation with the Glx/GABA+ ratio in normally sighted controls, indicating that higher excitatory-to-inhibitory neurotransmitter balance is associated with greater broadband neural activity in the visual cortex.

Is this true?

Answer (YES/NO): NO